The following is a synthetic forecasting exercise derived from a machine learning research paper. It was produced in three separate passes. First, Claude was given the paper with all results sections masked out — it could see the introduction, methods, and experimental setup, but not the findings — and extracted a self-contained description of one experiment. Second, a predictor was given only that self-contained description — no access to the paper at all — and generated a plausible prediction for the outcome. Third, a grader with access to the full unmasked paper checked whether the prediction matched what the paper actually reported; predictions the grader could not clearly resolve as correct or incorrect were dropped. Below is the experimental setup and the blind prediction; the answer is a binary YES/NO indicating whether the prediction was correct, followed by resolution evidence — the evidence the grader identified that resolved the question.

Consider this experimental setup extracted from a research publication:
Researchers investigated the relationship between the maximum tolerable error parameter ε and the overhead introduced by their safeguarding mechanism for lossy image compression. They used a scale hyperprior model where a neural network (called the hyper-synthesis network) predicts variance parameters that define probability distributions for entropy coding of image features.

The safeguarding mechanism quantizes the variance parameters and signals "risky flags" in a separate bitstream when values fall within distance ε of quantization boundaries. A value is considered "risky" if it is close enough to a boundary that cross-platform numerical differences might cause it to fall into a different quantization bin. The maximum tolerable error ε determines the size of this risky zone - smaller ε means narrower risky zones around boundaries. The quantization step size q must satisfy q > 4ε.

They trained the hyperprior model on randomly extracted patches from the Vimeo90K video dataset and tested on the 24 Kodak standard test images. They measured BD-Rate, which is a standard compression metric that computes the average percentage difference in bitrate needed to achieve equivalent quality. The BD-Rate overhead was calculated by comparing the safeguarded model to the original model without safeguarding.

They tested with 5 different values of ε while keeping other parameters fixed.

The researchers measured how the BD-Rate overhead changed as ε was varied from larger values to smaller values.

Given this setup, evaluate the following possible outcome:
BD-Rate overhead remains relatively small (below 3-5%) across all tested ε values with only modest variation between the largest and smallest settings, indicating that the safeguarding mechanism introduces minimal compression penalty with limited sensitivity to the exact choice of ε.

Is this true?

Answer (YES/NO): NO